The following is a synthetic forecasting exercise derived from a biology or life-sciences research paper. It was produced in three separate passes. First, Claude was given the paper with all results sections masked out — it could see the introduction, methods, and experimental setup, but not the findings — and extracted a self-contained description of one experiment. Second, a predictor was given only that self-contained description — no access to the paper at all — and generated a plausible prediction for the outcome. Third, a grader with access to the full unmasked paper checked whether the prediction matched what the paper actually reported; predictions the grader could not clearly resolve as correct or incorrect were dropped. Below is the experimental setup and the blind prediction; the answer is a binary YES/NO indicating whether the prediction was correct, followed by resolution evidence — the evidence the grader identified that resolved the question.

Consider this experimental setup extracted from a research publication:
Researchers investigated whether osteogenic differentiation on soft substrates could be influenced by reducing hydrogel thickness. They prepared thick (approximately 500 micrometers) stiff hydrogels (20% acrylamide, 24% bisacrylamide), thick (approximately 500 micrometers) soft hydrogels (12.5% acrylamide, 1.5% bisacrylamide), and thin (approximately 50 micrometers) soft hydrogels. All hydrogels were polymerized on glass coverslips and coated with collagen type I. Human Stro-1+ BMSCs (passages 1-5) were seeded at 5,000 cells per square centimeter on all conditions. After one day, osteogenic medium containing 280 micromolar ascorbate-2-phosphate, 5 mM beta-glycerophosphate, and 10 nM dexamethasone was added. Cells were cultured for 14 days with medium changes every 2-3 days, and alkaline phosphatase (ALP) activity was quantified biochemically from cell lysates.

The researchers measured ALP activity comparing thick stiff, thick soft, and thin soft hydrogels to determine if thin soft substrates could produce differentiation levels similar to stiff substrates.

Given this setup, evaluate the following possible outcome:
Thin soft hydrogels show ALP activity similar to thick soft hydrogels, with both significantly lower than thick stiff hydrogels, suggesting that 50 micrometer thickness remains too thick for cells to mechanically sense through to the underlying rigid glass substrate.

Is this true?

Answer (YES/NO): NO